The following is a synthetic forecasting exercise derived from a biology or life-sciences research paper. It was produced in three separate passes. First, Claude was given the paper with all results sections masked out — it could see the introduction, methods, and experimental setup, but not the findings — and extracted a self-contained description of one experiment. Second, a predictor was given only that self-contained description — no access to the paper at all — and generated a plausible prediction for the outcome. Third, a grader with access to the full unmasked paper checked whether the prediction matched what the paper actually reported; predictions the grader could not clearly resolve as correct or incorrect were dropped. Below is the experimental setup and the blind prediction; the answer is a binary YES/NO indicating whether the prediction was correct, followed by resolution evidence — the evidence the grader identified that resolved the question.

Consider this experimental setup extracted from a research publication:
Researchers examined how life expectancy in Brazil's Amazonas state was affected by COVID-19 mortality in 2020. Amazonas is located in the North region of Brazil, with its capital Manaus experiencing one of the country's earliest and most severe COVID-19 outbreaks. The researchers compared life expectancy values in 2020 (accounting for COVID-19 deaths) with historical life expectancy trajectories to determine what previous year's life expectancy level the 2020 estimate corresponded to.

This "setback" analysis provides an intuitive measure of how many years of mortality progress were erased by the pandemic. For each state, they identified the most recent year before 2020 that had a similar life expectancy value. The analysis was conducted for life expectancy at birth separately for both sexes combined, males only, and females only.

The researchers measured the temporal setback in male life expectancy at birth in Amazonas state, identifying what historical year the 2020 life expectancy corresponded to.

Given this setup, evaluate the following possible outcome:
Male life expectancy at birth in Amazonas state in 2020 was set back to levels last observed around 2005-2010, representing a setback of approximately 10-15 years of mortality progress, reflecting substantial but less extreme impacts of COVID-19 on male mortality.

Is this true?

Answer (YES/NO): YES